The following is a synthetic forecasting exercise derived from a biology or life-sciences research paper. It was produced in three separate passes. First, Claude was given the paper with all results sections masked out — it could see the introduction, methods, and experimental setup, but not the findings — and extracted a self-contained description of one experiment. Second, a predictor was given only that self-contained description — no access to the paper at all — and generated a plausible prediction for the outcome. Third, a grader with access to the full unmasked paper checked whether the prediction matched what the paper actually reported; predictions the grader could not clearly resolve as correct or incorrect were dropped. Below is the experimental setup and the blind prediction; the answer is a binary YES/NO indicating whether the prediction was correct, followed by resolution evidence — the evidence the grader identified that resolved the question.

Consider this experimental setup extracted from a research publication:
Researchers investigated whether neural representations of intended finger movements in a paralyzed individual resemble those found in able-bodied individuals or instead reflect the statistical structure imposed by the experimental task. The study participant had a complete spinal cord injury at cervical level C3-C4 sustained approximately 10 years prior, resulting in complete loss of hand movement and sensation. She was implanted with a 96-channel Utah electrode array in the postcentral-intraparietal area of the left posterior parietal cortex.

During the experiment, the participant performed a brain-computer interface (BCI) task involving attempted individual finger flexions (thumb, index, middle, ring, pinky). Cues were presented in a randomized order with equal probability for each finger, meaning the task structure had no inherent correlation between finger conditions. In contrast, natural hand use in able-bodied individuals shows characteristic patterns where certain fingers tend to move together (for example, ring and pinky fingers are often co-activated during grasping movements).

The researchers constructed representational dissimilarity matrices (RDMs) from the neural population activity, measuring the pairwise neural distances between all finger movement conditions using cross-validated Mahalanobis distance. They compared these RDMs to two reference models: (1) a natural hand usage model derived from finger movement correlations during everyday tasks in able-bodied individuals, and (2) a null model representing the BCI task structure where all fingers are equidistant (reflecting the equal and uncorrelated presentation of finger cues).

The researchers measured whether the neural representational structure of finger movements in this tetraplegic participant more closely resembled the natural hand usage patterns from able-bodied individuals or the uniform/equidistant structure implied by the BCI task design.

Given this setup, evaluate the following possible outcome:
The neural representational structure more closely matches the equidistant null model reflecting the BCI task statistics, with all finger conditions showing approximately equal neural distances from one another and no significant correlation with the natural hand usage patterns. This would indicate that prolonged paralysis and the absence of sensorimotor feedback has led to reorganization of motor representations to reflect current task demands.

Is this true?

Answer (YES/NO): NO